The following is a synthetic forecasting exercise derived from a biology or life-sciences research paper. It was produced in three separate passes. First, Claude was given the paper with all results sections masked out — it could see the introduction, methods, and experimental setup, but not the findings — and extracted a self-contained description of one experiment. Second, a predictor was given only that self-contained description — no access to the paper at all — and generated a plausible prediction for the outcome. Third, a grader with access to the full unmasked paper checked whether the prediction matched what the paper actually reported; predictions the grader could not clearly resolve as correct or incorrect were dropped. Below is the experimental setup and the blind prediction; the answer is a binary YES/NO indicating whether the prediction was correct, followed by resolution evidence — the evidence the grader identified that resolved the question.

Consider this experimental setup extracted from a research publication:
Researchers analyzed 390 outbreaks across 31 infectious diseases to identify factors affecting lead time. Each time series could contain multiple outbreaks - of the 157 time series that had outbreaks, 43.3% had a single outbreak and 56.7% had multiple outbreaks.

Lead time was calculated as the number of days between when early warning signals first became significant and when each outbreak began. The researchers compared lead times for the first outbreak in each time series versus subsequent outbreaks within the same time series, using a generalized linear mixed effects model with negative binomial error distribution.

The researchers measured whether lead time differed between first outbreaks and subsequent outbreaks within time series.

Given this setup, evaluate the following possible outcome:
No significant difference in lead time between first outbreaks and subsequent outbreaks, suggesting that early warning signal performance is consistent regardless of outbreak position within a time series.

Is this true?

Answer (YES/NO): NO